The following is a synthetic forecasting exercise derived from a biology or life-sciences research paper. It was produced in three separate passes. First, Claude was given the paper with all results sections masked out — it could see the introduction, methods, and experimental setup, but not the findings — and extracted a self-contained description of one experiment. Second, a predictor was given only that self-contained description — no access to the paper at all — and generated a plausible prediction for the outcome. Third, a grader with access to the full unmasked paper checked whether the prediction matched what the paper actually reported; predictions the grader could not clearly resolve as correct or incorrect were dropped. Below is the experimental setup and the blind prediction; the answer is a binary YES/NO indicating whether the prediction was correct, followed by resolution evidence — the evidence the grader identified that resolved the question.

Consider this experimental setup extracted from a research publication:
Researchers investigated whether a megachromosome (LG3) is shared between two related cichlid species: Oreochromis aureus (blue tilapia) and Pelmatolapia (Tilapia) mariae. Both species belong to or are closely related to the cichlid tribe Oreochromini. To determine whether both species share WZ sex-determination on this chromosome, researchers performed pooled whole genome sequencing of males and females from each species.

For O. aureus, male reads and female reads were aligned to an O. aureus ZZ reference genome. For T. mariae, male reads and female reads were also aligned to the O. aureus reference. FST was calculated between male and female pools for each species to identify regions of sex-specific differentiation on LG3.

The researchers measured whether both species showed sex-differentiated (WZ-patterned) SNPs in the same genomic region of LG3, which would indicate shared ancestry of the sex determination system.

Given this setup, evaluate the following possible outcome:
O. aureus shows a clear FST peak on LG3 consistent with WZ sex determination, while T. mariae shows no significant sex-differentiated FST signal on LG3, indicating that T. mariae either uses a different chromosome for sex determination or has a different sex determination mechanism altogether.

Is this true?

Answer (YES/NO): NO